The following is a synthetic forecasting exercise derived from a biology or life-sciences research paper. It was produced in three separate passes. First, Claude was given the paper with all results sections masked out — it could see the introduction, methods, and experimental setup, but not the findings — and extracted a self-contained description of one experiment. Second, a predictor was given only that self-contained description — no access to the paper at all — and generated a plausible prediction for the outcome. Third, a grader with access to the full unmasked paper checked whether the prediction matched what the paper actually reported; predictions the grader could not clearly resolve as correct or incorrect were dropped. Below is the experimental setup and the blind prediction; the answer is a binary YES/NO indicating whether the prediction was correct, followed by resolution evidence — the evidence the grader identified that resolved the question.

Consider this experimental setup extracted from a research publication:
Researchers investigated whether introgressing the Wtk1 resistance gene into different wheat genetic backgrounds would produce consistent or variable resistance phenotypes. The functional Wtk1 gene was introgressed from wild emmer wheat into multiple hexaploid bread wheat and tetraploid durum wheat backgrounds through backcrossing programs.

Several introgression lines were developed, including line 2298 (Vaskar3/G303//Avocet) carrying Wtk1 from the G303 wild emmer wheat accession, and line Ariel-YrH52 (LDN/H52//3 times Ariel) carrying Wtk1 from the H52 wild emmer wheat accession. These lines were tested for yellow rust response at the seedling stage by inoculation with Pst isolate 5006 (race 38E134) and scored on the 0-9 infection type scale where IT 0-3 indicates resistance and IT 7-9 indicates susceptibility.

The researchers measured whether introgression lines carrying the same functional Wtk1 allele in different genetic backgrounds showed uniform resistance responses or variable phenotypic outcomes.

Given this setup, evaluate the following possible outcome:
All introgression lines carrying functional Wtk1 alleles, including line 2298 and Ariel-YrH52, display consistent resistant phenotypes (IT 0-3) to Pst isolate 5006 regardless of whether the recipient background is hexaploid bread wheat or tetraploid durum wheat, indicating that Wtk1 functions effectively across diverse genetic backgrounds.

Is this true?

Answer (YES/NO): NO